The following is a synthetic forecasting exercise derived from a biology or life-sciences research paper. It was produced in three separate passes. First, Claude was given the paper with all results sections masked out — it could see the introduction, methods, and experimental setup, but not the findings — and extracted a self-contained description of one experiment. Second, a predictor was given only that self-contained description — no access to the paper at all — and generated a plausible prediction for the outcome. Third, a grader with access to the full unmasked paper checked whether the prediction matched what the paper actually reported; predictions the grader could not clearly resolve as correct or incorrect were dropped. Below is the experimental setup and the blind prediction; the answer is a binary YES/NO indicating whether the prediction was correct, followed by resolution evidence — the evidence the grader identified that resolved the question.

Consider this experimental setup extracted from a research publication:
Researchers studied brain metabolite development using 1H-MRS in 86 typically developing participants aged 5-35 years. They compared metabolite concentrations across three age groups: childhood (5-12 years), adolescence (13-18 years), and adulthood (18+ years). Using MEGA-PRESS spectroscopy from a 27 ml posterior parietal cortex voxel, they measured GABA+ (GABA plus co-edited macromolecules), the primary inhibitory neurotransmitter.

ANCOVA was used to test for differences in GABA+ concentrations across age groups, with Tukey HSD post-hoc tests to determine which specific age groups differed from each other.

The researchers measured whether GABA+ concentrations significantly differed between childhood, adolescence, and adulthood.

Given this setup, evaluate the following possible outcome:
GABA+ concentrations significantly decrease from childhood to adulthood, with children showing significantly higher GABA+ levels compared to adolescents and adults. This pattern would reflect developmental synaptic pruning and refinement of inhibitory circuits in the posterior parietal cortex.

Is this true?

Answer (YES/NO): NO